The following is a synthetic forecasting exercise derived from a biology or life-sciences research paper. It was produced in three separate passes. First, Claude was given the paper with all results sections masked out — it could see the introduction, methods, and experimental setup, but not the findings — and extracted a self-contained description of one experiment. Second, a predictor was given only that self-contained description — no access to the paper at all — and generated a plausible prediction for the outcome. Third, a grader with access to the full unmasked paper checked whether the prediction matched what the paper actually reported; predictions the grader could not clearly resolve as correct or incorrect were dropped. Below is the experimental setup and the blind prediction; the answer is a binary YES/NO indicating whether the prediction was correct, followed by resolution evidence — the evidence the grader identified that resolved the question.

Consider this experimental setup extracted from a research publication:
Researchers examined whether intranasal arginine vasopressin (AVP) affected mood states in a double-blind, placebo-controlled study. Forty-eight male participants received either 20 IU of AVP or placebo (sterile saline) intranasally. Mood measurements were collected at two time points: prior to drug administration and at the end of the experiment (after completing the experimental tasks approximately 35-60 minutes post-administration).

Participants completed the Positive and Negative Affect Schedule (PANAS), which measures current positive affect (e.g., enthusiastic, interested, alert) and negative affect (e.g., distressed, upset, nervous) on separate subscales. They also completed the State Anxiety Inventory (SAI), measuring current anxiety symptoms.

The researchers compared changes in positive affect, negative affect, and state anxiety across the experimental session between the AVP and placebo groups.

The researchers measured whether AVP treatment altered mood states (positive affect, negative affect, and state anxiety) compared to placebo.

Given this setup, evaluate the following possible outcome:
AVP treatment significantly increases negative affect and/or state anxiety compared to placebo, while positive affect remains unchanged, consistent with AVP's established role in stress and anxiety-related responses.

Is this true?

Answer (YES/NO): NO